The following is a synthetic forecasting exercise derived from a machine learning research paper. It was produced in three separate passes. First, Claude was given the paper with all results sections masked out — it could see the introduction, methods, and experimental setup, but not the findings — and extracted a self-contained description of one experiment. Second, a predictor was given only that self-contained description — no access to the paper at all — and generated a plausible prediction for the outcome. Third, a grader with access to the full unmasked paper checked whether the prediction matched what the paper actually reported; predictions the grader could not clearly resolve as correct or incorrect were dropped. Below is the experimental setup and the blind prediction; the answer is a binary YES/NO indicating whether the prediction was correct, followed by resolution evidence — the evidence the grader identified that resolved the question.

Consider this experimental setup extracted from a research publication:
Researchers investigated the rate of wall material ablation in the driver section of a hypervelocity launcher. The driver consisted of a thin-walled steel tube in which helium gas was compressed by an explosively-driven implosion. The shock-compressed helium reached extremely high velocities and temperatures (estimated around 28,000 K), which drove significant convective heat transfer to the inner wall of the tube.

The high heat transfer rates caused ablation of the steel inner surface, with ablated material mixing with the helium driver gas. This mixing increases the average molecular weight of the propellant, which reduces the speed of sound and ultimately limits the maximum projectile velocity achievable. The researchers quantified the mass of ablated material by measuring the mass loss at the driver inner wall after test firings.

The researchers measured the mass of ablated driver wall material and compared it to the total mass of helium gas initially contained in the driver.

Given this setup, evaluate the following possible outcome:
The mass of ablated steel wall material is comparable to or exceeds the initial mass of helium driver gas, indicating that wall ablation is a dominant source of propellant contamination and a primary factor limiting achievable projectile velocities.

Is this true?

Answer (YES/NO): YES